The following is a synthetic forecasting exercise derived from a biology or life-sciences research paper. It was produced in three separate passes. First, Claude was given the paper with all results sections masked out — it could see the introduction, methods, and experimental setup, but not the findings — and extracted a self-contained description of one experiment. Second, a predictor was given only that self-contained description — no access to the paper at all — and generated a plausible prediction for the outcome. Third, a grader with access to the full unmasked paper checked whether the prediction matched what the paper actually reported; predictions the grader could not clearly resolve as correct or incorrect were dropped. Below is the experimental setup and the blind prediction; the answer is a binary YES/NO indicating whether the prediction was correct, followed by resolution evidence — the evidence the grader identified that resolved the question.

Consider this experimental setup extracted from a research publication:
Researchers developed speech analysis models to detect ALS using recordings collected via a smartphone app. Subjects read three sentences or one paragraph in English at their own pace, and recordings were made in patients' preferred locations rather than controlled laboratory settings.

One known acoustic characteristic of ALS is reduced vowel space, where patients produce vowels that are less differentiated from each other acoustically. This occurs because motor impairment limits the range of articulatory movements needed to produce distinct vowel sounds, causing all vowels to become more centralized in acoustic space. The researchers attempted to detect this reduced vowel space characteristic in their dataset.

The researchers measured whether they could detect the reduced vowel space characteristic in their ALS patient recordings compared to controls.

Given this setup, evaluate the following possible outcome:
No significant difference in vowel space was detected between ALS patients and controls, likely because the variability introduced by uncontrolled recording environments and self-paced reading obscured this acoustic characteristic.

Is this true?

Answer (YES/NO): NO